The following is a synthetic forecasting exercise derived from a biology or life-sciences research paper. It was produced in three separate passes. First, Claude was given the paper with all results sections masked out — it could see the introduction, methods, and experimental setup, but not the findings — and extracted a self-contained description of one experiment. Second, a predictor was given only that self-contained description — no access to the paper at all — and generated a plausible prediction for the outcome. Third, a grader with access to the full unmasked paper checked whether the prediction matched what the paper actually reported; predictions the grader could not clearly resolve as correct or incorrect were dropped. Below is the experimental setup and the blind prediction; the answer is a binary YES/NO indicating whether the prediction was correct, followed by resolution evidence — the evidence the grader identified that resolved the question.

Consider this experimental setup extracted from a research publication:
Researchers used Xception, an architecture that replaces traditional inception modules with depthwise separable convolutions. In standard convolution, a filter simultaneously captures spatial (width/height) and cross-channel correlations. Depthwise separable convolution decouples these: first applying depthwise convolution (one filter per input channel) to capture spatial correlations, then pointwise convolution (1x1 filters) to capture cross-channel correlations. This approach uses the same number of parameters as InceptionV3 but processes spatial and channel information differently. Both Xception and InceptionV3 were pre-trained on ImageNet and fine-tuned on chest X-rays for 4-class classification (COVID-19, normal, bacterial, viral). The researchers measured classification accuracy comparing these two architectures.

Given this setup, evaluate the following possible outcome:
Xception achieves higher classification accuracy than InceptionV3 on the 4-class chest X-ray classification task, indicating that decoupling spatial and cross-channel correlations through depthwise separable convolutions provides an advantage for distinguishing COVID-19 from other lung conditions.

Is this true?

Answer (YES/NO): YES